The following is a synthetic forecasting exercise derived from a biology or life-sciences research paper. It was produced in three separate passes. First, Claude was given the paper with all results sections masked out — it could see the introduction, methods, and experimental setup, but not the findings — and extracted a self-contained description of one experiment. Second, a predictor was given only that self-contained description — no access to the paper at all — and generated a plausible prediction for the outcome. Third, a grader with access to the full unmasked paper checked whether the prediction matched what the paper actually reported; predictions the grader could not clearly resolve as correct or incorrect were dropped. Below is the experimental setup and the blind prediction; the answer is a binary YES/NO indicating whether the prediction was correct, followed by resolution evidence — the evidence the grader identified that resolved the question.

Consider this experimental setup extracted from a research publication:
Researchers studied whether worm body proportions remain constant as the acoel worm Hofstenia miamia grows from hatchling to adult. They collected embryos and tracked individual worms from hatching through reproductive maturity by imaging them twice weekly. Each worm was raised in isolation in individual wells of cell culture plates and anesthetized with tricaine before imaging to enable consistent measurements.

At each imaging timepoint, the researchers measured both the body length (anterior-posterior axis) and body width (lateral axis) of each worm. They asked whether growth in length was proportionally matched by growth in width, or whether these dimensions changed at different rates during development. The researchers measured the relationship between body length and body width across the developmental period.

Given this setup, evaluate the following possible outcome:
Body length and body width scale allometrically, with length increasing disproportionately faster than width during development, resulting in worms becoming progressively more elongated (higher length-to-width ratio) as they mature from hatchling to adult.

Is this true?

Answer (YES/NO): NO